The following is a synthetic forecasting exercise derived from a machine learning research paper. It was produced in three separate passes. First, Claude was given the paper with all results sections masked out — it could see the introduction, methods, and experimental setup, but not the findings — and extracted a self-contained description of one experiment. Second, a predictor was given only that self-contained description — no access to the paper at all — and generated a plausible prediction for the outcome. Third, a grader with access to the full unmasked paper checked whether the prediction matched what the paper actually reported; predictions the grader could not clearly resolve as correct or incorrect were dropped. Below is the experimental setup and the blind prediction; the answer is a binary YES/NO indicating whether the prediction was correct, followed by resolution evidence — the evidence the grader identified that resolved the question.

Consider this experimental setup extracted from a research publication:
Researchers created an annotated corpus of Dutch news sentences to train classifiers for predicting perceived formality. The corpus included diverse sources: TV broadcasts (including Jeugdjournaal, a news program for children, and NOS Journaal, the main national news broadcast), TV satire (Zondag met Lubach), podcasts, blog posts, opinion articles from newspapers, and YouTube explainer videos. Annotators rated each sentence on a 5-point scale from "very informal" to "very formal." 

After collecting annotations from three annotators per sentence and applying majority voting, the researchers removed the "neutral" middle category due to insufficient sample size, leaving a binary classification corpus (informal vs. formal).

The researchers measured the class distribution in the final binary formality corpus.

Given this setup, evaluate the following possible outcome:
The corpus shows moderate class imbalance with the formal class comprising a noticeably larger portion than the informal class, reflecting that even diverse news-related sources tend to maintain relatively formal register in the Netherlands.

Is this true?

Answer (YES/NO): YES